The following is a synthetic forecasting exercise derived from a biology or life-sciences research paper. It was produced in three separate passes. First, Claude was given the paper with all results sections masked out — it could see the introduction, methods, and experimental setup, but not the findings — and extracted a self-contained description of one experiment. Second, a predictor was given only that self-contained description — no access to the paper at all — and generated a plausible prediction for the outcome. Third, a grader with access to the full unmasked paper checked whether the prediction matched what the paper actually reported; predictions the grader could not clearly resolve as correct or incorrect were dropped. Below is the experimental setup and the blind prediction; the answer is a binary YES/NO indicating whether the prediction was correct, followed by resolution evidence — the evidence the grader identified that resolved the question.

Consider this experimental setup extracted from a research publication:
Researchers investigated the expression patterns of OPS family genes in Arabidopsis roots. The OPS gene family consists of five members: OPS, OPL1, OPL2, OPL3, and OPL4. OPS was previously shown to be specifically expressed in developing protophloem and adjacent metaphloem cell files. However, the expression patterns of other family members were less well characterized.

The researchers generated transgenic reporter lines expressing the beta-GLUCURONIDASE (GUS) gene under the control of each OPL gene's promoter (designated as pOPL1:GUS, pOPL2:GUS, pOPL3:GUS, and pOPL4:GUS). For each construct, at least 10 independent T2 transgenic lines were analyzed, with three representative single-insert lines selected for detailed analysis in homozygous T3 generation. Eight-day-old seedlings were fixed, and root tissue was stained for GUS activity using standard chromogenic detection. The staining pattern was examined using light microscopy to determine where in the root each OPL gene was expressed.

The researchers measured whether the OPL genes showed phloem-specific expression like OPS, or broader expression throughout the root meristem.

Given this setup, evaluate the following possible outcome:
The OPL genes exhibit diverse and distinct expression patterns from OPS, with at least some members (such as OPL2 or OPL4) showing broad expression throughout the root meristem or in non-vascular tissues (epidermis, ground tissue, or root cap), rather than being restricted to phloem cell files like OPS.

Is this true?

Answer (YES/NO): YES